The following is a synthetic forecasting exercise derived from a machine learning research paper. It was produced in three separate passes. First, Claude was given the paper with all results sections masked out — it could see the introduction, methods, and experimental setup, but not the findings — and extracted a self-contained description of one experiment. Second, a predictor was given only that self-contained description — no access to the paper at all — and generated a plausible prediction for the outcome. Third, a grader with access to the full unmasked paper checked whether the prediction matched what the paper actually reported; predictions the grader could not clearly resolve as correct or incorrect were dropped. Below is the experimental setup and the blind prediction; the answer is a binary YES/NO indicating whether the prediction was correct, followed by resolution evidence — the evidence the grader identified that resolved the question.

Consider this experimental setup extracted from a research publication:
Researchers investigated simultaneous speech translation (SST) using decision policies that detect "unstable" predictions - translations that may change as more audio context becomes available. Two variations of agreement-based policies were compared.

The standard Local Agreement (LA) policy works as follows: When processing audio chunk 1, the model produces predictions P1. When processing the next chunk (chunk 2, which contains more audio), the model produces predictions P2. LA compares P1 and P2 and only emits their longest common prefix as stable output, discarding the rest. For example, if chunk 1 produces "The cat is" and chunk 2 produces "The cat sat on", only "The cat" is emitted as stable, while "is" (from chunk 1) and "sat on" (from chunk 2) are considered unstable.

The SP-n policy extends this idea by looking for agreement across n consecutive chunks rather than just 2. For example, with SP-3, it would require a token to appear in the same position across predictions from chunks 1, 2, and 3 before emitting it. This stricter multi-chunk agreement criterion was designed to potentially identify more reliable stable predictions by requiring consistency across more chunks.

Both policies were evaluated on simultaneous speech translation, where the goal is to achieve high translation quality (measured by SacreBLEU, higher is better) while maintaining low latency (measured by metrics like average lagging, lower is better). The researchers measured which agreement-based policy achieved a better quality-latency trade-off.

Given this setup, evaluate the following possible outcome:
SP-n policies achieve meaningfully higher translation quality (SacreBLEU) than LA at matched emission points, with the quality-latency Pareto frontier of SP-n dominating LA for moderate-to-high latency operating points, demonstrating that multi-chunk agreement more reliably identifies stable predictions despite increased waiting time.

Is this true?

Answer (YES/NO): NO